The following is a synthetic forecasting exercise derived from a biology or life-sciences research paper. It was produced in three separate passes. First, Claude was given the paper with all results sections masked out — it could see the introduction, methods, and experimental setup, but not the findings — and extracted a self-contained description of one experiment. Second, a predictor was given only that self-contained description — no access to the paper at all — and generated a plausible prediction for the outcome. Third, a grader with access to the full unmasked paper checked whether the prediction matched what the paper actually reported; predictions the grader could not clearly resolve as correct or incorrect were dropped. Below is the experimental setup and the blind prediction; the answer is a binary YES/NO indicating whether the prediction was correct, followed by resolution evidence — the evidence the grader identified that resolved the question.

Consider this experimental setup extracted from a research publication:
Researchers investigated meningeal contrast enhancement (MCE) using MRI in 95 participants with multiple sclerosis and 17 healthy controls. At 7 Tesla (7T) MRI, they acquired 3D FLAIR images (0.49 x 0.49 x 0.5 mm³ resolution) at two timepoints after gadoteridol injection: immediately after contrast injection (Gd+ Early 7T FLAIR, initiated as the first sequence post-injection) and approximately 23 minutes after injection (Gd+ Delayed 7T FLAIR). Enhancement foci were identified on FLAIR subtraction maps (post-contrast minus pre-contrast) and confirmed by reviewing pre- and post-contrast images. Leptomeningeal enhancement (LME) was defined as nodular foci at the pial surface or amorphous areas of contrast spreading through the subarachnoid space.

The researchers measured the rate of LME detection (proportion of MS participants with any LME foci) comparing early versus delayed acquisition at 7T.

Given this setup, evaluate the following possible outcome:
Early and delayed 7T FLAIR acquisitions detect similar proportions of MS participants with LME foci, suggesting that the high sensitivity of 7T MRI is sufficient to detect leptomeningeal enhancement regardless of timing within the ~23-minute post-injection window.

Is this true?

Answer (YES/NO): NO